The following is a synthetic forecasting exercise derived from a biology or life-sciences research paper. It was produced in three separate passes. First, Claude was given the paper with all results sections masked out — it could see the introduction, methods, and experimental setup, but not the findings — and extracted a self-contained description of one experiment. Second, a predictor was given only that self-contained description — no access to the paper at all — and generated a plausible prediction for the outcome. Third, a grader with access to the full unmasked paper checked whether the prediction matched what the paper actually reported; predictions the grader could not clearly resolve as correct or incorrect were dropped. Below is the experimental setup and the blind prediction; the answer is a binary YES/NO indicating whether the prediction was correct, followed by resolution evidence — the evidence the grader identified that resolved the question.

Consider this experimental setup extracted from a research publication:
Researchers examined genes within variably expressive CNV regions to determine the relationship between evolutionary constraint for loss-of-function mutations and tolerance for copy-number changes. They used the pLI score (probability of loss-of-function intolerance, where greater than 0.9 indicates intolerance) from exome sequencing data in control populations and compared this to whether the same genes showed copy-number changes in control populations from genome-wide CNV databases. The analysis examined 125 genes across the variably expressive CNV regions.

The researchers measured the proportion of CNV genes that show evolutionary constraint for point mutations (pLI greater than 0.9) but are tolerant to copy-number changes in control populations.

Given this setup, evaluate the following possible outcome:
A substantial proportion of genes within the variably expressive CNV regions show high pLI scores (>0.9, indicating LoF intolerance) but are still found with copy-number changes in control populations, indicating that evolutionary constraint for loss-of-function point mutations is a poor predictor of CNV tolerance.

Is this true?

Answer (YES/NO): NO